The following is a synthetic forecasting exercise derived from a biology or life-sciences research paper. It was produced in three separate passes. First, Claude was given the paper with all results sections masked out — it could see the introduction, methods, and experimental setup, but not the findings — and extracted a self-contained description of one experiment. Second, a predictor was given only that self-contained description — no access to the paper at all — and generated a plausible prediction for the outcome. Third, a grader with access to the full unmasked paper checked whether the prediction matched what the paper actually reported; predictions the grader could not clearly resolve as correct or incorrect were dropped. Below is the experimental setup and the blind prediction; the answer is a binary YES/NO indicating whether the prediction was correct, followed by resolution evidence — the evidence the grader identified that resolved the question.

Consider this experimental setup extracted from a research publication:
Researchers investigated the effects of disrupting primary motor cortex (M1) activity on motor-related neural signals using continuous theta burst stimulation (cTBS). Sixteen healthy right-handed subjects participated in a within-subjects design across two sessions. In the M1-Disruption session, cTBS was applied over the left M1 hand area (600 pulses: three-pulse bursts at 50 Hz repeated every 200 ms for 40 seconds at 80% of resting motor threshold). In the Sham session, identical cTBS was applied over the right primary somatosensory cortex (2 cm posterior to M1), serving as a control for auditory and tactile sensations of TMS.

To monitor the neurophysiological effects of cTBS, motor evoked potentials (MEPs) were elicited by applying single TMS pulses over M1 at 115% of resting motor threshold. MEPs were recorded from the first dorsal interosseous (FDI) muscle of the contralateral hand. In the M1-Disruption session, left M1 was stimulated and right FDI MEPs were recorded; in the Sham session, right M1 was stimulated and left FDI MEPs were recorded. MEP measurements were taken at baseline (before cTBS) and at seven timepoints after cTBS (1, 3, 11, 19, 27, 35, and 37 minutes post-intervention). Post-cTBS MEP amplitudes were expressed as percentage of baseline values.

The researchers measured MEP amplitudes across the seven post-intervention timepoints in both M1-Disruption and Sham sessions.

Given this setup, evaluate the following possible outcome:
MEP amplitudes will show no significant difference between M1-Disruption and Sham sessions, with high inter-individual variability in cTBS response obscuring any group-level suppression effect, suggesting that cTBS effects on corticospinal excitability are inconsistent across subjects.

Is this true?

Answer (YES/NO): NO